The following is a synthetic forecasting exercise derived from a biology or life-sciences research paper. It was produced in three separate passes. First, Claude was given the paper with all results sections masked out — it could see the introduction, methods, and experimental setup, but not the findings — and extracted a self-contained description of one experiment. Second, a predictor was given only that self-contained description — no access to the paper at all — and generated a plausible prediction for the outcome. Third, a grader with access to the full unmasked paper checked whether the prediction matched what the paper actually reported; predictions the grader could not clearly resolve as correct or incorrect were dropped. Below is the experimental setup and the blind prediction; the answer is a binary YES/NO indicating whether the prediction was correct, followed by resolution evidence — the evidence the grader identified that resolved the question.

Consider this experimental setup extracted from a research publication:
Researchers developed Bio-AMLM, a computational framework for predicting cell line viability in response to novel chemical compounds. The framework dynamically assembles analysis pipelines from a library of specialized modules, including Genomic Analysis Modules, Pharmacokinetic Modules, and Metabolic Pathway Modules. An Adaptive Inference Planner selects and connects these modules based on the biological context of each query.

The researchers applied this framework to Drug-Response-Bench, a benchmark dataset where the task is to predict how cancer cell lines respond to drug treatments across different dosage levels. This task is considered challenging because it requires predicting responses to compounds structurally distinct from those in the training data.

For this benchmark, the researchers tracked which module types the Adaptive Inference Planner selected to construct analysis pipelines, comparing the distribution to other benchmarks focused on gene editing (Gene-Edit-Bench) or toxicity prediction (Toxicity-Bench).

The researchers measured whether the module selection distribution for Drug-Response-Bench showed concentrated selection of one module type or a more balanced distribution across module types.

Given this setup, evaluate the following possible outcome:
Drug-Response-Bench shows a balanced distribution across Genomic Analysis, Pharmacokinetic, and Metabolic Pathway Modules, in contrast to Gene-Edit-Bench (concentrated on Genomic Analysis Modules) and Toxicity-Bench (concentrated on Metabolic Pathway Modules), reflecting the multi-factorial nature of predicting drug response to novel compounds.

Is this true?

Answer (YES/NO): YES